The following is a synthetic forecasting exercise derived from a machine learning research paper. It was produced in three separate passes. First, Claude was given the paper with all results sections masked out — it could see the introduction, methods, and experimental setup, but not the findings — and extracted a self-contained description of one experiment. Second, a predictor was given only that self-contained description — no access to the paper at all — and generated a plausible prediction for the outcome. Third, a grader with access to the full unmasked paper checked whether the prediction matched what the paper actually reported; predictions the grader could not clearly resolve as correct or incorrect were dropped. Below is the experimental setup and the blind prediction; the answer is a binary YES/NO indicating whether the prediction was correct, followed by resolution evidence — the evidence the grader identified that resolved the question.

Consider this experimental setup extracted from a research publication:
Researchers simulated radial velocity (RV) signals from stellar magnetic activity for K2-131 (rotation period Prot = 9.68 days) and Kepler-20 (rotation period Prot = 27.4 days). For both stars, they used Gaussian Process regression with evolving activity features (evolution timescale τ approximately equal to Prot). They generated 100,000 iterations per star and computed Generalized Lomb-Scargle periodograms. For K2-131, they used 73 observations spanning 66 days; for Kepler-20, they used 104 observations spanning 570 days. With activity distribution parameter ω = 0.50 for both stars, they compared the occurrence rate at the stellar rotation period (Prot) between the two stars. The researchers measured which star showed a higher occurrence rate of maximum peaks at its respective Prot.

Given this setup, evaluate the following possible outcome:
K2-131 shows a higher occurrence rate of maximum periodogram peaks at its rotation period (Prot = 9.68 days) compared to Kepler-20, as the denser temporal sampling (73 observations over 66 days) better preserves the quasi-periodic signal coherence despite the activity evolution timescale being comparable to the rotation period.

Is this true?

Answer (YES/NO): YES